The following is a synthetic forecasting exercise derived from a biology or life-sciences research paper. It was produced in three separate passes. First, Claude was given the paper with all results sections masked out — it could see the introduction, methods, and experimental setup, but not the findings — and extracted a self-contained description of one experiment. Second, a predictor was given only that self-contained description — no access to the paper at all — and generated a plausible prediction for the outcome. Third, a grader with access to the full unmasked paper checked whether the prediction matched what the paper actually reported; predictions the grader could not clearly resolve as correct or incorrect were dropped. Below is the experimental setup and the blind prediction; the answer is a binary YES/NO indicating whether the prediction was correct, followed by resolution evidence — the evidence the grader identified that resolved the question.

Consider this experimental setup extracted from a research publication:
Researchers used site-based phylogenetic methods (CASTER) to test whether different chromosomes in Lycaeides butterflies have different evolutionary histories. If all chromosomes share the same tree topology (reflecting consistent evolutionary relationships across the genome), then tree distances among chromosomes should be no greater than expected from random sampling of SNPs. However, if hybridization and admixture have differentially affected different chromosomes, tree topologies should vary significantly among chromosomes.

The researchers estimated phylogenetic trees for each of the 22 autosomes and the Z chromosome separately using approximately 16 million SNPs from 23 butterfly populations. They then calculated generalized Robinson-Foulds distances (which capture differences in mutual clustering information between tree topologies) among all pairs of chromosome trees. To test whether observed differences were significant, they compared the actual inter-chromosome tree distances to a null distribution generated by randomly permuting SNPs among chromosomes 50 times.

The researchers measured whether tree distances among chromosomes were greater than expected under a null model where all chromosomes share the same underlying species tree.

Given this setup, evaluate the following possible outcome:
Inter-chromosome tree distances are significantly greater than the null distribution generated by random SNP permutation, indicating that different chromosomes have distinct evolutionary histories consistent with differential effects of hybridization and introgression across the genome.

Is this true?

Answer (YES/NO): YES